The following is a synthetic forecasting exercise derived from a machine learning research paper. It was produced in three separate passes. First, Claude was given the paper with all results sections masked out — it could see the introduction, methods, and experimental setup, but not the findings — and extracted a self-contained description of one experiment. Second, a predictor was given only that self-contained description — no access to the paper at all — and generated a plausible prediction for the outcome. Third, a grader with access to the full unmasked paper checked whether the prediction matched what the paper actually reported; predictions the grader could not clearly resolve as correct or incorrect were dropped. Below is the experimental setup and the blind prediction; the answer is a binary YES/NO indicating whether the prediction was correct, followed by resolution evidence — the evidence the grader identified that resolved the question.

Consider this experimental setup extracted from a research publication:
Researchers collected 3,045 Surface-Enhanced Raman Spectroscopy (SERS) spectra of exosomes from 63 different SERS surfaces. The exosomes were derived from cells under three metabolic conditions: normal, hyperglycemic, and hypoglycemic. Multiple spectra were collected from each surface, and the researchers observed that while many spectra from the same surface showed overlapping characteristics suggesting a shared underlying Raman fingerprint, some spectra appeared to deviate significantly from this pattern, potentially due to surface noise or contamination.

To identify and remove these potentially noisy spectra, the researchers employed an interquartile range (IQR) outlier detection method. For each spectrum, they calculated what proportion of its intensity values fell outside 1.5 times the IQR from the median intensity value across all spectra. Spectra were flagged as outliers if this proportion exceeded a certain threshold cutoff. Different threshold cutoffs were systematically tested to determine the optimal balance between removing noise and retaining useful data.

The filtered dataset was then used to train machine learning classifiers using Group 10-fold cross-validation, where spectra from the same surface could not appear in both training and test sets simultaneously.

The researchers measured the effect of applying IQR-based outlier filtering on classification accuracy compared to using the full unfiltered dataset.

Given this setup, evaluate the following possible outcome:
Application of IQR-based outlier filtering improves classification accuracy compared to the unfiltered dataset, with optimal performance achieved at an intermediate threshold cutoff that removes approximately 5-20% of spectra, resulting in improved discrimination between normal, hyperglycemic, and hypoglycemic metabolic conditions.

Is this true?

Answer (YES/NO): NO